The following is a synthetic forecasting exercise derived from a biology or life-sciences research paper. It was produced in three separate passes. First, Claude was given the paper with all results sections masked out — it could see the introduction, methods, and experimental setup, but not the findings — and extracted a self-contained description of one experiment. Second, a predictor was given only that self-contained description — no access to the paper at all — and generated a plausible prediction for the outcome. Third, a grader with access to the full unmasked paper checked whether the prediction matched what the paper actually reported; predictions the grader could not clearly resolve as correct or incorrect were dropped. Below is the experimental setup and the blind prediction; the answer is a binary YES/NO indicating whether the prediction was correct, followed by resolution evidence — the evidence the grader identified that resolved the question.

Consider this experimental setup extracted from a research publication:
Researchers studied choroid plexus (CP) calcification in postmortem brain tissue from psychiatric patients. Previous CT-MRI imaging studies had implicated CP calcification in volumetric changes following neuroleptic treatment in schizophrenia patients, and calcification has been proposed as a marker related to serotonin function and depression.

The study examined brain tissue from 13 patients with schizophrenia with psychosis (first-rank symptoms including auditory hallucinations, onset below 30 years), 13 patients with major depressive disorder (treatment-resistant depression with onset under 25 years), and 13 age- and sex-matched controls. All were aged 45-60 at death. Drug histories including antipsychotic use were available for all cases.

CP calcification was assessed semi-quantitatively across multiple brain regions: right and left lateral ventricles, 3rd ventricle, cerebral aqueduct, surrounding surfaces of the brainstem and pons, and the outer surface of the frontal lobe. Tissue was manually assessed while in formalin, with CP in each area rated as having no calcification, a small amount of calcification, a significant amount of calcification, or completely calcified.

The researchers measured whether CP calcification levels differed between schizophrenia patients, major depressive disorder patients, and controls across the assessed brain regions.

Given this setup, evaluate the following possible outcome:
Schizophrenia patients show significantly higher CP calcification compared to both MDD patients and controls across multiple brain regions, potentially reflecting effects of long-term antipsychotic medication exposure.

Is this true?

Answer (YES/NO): NO